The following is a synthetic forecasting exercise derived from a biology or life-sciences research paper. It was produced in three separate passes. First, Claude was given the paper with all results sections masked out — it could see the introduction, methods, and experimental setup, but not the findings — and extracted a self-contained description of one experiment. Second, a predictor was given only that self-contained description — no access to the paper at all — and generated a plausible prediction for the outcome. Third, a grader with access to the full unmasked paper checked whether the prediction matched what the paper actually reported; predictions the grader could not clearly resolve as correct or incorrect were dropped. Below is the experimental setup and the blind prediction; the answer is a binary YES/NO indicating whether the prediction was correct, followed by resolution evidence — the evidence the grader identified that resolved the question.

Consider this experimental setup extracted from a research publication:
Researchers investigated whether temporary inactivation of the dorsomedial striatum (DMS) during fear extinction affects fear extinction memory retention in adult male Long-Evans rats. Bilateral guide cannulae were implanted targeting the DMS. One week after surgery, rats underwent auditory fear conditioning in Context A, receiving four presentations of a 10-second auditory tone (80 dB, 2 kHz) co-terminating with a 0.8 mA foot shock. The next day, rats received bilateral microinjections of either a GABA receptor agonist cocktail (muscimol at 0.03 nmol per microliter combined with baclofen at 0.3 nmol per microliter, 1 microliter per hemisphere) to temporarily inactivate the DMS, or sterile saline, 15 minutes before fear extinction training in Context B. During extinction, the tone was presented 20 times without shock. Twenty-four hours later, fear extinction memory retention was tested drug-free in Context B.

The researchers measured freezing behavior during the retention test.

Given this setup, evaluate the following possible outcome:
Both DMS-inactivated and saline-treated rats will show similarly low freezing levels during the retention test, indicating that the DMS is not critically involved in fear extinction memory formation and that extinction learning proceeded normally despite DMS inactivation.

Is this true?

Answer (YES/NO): YES